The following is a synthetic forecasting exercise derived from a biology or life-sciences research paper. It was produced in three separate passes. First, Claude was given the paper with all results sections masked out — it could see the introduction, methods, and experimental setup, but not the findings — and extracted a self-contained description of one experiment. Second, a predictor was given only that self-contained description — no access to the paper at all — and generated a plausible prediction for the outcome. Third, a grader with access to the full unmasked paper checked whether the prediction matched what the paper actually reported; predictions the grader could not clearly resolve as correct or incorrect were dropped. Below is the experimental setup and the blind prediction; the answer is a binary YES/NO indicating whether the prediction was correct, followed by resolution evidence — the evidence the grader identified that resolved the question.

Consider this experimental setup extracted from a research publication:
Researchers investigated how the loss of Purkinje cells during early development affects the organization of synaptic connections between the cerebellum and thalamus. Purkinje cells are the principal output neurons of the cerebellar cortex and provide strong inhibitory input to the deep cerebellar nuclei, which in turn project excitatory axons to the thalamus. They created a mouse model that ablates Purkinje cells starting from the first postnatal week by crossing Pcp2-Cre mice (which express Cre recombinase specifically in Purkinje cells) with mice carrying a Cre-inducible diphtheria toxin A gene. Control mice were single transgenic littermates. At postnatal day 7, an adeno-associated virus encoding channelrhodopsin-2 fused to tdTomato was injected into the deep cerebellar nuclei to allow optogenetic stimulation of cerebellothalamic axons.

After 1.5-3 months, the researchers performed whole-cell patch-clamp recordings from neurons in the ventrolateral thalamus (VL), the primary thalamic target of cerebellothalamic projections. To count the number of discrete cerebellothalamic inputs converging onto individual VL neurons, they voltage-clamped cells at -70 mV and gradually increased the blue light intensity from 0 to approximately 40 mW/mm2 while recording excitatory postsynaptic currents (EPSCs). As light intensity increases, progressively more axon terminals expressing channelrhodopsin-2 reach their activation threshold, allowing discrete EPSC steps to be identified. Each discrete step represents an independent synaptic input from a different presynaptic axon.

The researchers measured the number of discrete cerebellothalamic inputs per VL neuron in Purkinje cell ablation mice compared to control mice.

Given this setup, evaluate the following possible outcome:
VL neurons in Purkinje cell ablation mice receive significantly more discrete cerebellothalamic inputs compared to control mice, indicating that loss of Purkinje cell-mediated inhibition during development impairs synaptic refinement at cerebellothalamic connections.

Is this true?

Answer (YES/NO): NO